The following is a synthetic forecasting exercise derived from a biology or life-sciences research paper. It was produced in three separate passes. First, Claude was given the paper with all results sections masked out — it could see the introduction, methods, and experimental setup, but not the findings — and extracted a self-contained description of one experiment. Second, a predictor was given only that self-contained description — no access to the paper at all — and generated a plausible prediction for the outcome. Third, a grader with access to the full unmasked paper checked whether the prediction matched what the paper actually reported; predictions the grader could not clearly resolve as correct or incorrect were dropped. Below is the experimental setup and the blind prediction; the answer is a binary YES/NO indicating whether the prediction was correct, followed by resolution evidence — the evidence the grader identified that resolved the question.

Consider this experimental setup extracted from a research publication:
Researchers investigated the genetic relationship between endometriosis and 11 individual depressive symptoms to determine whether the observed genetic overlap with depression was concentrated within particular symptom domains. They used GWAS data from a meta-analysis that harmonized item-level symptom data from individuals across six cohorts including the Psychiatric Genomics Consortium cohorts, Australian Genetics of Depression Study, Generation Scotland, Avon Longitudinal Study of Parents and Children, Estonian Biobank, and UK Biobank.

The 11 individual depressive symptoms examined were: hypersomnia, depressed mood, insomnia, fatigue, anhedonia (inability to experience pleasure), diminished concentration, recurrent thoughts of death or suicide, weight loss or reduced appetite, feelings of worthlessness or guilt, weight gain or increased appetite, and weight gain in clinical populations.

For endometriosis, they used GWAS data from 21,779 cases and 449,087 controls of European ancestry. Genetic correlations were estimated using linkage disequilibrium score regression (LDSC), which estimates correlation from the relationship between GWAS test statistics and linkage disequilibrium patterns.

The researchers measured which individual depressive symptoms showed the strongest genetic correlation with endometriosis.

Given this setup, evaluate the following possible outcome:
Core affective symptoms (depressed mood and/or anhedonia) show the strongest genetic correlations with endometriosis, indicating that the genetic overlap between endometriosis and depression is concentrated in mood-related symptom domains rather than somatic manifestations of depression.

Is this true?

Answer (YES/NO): NO